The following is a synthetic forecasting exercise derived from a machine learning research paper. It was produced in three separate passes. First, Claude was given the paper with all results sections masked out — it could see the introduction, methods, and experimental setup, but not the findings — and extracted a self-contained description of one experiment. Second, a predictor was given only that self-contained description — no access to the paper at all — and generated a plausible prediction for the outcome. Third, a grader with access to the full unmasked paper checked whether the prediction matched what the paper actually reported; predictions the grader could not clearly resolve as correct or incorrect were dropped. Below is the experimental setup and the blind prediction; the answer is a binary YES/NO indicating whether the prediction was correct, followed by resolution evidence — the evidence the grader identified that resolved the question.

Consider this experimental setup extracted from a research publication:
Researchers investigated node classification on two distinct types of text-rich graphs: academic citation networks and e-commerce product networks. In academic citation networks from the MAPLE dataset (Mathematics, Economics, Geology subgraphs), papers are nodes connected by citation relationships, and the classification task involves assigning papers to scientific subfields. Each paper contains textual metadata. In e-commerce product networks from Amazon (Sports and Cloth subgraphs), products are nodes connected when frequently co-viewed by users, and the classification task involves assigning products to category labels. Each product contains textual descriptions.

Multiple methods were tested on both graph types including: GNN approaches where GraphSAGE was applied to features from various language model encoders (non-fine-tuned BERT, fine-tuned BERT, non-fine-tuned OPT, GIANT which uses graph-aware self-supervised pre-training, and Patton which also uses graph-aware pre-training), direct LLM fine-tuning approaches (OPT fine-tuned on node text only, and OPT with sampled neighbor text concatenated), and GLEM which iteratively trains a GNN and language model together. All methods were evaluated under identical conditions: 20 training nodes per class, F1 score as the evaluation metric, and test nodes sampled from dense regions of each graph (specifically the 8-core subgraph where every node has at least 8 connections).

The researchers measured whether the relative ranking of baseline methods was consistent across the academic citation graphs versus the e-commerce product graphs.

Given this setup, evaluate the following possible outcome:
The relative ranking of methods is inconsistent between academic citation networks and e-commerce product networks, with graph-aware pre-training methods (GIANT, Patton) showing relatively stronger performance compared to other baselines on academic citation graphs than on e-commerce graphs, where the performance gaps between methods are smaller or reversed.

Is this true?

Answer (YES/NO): NO